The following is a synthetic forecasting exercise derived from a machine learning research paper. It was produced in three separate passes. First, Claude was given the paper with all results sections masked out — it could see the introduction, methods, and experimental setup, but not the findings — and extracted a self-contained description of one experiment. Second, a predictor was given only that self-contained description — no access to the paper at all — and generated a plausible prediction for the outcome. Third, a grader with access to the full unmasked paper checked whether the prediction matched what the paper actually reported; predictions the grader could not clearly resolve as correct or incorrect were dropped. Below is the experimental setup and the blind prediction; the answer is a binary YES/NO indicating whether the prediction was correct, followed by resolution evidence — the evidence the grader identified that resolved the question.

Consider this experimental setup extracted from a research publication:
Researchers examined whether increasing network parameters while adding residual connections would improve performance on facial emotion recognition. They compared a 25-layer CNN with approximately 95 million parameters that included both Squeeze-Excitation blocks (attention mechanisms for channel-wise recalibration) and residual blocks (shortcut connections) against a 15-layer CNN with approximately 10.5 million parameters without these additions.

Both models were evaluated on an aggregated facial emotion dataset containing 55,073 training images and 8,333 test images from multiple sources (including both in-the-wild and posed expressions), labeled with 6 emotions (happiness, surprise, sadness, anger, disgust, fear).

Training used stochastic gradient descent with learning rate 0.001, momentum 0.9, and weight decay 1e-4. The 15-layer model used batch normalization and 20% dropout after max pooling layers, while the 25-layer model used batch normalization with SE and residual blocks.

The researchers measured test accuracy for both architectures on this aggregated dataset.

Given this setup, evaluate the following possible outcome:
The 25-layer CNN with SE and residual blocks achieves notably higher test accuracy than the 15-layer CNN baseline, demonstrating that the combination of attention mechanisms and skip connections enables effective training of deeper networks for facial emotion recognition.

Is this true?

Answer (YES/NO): NO